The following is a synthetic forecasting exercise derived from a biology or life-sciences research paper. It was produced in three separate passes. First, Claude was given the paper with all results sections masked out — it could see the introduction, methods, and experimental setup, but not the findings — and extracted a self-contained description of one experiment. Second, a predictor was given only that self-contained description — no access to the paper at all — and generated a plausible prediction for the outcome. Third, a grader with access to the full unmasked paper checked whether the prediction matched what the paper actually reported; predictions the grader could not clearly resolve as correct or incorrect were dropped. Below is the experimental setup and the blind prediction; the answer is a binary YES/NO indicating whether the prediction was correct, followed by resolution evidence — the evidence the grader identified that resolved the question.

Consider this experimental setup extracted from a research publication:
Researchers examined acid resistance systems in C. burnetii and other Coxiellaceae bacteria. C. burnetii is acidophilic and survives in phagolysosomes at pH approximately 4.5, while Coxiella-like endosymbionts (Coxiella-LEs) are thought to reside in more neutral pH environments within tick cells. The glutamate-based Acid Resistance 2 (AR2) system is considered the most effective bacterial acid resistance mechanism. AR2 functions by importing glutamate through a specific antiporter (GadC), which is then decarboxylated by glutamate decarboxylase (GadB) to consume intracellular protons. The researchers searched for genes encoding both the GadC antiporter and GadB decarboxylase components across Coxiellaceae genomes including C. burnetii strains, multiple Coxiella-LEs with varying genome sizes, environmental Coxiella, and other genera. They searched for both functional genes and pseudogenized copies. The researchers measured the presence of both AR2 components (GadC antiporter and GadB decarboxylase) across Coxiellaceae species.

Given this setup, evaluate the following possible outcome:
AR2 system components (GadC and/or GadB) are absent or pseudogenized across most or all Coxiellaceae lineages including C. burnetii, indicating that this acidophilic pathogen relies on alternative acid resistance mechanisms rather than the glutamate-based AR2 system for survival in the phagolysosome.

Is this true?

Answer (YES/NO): NO